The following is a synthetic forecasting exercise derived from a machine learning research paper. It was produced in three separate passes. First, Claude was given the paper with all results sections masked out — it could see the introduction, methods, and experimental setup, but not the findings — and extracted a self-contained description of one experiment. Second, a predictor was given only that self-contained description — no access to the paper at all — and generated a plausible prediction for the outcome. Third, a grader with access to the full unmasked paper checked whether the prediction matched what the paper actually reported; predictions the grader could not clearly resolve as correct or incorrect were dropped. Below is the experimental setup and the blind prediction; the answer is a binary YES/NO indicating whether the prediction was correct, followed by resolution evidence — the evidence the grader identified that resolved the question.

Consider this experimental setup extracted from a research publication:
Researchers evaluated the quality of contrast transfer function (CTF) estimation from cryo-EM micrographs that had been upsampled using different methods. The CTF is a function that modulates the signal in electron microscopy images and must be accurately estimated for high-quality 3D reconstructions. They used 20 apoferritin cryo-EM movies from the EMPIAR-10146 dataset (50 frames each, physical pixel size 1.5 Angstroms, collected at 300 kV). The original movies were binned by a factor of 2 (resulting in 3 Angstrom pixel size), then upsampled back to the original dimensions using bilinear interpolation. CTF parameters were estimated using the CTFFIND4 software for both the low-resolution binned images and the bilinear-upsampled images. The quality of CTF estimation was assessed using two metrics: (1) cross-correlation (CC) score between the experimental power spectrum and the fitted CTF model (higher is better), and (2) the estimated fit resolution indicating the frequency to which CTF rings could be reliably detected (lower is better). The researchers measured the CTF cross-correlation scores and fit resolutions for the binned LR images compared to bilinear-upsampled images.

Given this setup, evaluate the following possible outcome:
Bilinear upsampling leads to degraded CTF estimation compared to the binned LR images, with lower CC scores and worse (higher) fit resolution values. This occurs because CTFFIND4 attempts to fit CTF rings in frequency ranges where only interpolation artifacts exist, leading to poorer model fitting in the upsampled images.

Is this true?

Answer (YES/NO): NO